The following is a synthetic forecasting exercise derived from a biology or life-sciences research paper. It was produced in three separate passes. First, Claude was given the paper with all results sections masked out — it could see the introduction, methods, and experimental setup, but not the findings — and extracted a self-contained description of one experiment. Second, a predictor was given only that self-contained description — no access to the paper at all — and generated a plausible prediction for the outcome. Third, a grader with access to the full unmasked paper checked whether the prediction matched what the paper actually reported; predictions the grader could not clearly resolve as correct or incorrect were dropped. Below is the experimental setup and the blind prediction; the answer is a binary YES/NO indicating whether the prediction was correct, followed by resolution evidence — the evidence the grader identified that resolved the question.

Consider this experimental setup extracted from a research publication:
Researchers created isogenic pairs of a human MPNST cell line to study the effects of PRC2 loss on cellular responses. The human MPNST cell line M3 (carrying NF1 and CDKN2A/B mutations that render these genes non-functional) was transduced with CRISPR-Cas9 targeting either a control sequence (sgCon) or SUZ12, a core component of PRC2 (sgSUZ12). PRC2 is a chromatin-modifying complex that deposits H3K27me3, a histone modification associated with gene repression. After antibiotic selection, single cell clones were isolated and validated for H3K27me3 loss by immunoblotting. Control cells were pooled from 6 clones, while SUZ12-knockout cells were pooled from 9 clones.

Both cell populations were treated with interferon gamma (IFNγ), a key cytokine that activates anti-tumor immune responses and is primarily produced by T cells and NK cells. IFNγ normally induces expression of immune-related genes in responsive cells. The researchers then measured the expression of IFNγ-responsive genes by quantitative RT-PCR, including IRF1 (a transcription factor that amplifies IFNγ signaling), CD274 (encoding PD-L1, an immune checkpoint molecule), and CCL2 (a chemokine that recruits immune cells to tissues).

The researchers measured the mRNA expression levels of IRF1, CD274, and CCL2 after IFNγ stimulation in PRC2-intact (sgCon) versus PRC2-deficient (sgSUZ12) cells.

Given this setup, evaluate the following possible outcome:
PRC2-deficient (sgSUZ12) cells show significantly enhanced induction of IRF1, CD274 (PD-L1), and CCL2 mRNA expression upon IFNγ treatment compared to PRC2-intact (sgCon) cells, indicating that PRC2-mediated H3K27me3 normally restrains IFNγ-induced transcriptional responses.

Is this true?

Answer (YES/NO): NO